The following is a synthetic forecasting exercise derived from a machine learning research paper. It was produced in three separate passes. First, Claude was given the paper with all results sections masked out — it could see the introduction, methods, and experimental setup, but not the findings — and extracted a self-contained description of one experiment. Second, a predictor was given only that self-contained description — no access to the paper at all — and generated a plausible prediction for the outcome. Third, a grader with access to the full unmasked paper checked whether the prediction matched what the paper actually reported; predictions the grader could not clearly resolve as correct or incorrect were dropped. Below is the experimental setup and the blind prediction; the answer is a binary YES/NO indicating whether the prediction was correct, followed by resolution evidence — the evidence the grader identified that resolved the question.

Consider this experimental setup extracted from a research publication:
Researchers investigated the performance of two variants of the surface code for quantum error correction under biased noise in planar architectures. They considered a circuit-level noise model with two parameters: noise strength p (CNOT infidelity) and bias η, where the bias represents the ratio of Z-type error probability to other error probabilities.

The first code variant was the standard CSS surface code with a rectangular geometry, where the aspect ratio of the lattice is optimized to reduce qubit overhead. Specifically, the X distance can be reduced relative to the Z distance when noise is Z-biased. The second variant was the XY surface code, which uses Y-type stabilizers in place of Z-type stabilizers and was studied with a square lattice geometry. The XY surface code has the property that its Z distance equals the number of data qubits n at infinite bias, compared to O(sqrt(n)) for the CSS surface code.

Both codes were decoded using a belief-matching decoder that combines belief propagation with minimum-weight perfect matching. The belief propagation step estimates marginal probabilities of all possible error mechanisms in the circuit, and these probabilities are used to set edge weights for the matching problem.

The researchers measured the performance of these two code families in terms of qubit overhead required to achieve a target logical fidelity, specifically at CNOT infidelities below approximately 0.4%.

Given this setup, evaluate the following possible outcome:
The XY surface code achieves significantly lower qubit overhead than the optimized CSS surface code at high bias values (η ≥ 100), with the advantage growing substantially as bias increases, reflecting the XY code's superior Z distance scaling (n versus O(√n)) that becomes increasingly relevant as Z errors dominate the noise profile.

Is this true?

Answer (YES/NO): NO